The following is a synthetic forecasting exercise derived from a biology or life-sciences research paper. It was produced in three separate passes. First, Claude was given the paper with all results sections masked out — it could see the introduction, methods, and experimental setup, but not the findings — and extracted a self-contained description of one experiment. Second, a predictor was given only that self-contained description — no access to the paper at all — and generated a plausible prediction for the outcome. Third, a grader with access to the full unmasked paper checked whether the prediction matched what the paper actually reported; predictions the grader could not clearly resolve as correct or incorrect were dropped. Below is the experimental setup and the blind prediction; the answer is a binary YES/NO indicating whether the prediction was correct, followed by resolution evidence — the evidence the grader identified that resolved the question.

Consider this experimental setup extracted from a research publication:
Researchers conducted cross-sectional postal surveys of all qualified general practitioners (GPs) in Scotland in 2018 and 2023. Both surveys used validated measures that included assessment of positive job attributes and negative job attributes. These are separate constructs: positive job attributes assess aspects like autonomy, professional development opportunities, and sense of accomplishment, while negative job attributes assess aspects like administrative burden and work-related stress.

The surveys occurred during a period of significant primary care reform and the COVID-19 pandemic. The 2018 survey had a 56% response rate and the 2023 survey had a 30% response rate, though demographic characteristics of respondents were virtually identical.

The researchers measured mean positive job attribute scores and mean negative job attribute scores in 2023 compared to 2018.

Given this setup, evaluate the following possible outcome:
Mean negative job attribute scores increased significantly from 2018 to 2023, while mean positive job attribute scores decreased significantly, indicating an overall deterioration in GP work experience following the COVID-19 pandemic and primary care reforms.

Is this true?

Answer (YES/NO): NO